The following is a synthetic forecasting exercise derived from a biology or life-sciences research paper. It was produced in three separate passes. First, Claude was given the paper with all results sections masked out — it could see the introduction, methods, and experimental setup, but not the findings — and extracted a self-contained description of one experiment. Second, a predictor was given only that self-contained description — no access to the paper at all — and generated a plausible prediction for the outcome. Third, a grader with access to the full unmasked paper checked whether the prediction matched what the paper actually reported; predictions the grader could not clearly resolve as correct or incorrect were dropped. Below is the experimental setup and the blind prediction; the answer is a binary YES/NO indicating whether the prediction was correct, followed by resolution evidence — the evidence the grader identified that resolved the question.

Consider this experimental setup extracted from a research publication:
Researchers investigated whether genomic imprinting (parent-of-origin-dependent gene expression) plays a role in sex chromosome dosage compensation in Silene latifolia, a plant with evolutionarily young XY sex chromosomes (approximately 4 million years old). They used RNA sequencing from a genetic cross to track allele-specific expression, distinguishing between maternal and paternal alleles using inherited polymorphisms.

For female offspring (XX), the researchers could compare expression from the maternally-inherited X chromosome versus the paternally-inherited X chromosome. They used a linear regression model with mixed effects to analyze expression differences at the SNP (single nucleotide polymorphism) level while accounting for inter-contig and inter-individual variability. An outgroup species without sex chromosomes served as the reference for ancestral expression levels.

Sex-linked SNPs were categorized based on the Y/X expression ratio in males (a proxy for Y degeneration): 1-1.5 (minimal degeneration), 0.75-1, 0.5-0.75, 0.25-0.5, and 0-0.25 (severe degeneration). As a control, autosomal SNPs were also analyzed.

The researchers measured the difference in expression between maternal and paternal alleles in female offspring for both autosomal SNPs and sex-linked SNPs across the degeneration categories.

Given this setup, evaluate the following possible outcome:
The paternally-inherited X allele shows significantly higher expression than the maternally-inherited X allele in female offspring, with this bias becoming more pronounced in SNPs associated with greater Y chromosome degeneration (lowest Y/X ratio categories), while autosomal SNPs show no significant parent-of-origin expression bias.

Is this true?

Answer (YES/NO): NO